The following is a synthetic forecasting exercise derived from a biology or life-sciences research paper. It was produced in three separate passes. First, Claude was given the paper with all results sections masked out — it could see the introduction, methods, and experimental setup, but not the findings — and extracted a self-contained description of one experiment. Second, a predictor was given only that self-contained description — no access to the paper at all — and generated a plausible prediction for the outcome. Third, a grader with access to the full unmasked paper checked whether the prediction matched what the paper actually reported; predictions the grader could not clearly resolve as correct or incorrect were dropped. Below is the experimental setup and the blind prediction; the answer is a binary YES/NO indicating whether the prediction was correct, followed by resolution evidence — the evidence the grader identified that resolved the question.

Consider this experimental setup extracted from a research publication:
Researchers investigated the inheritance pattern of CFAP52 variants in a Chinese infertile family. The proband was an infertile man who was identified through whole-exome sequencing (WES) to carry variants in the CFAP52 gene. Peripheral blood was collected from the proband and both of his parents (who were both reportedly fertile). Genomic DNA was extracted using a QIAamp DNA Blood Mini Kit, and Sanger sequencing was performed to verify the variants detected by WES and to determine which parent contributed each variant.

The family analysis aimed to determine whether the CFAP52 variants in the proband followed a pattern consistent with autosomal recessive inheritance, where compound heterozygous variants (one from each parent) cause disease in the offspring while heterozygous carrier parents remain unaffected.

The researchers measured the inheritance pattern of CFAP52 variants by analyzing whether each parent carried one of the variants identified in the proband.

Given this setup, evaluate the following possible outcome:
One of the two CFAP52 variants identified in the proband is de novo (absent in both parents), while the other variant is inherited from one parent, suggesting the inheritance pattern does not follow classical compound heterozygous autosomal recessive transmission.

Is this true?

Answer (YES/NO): NO